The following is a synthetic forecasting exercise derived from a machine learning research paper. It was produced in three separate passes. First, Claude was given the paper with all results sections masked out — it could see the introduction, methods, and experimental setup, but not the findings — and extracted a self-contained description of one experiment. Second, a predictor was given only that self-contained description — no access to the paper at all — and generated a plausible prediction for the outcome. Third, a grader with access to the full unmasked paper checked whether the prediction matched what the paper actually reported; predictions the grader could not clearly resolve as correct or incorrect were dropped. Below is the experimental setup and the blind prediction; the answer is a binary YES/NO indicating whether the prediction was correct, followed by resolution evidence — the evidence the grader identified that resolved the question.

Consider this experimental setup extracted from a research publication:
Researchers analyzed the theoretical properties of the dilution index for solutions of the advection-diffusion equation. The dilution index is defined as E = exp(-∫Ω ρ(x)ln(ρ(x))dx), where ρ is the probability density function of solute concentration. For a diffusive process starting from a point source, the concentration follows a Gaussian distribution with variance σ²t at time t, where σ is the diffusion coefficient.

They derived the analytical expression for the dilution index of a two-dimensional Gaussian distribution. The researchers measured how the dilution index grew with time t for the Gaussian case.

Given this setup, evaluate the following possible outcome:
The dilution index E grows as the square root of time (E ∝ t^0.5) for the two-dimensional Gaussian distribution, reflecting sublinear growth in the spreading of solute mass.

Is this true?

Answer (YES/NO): NO